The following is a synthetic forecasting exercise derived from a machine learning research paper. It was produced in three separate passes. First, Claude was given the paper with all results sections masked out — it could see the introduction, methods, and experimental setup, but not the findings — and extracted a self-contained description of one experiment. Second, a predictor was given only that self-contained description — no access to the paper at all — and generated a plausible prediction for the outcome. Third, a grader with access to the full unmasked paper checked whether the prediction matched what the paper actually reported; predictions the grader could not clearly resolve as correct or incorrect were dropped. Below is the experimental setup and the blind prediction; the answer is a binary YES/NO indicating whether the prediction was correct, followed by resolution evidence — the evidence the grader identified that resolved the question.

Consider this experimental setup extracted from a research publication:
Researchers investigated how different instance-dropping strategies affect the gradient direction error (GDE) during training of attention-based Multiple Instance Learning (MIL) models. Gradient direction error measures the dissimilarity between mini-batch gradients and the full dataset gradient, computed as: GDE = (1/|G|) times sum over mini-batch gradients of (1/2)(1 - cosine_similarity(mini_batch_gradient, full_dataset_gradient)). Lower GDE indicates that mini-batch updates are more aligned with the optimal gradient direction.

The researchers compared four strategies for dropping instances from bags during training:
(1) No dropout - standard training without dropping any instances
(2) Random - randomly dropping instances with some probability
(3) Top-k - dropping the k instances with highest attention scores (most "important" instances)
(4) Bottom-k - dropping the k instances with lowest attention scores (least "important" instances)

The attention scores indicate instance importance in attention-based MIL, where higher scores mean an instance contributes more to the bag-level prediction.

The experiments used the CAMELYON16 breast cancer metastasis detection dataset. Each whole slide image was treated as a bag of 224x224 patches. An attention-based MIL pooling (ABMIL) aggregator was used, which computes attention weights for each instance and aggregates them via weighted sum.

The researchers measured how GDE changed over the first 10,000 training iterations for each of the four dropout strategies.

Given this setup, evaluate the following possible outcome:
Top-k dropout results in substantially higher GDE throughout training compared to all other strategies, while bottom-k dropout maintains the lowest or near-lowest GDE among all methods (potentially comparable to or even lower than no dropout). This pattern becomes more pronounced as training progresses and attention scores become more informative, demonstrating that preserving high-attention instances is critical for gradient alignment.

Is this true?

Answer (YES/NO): NO